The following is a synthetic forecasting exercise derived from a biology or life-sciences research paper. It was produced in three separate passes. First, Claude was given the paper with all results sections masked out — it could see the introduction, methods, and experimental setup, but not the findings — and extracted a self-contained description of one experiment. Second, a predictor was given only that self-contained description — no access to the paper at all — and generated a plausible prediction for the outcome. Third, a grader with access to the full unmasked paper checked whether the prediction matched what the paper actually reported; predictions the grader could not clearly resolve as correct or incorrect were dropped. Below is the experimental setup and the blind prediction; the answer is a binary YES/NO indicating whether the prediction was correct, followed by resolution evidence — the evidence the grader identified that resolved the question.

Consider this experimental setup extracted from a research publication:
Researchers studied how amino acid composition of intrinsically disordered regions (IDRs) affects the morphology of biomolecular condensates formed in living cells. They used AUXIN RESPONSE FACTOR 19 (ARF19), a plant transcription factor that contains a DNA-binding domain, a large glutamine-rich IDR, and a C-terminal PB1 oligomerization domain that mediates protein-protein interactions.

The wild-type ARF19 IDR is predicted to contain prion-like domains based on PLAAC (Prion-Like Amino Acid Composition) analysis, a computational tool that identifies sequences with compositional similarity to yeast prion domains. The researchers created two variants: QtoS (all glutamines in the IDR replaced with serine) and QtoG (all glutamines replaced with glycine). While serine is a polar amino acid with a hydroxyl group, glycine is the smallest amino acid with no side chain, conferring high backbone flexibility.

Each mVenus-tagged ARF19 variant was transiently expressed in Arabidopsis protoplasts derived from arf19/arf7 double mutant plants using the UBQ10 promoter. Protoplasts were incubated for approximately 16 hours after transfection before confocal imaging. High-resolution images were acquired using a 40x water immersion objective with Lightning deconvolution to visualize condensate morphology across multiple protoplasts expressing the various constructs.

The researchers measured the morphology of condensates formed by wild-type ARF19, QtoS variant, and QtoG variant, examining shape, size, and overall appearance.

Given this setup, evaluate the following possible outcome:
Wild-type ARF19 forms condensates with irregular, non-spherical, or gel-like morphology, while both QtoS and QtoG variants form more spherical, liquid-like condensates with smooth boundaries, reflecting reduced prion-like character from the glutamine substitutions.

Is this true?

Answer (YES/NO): NO